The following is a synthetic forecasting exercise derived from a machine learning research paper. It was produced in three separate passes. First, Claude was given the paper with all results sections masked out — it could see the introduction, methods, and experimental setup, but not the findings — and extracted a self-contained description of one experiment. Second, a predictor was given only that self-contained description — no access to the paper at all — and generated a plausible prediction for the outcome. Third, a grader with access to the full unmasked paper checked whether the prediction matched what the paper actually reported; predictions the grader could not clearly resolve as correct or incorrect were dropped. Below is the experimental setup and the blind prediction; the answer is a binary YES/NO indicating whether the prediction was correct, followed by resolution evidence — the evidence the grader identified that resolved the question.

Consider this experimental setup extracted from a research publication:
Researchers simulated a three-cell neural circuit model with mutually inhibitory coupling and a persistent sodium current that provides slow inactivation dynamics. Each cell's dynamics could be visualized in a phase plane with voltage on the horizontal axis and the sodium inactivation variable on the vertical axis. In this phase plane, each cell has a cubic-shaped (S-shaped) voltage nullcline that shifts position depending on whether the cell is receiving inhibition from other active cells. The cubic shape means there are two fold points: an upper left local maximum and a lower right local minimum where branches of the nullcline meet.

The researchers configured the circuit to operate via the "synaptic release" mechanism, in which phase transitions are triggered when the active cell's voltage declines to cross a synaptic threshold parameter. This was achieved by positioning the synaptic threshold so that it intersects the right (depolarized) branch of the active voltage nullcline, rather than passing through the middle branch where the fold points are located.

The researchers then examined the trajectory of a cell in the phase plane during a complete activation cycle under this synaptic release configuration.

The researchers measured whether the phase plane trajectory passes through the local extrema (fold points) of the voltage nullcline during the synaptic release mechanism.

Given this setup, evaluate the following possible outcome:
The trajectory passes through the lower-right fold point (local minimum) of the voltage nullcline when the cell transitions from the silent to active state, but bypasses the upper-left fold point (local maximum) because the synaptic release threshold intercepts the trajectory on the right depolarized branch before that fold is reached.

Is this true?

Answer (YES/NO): NO